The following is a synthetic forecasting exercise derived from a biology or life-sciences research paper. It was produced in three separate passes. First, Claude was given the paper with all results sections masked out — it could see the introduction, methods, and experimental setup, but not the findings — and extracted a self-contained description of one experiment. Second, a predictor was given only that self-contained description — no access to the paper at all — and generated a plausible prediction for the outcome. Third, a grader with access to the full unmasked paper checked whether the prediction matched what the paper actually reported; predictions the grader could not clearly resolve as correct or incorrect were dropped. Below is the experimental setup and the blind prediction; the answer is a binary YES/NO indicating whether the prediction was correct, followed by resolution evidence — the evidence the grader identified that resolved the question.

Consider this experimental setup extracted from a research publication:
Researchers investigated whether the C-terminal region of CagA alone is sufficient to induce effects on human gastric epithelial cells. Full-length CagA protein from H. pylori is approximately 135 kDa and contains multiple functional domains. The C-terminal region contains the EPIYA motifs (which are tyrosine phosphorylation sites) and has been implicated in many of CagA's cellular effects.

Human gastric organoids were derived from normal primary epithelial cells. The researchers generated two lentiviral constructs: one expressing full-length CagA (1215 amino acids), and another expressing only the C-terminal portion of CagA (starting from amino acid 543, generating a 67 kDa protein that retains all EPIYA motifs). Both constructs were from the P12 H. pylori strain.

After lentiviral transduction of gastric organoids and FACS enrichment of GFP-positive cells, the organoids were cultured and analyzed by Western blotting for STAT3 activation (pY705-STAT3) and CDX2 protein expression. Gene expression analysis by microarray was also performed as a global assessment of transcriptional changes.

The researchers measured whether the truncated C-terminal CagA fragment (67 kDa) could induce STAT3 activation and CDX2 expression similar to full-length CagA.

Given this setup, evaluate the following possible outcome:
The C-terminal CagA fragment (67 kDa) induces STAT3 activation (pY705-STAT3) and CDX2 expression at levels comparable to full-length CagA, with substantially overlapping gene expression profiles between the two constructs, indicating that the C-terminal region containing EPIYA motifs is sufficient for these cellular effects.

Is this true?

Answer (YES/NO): NO